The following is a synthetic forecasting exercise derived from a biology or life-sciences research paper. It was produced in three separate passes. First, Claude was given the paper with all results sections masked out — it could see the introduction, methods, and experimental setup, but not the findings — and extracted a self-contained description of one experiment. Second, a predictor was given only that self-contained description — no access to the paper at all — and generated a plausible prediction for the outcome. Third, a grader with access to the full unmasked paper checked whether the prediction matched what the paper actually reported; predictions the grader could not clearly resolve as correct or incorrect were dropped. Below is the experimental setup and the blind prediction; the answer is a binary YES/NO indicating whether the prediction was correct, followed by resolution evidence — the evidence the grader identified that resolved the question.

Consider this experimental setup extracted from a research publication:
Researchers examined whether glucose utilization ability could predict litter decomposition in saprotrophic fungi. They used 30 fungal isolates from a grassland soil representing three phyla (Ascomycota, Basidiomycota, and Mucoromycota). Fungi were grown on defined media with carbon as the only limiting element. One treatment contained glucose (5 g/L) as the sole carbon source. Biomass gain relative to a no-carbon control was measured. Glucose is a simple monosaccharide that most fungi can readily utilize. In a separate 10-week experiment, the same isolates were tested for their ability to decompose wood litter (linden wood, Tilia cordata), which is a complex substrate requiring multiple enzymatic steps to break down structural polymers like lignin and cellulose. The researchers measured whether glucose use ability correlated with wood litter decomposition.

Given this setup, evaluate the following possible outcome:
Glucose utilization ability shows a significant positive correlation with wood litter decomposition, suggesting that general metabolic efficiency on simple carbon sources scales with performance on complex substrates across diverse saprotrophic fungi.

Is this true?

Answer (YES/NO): NO